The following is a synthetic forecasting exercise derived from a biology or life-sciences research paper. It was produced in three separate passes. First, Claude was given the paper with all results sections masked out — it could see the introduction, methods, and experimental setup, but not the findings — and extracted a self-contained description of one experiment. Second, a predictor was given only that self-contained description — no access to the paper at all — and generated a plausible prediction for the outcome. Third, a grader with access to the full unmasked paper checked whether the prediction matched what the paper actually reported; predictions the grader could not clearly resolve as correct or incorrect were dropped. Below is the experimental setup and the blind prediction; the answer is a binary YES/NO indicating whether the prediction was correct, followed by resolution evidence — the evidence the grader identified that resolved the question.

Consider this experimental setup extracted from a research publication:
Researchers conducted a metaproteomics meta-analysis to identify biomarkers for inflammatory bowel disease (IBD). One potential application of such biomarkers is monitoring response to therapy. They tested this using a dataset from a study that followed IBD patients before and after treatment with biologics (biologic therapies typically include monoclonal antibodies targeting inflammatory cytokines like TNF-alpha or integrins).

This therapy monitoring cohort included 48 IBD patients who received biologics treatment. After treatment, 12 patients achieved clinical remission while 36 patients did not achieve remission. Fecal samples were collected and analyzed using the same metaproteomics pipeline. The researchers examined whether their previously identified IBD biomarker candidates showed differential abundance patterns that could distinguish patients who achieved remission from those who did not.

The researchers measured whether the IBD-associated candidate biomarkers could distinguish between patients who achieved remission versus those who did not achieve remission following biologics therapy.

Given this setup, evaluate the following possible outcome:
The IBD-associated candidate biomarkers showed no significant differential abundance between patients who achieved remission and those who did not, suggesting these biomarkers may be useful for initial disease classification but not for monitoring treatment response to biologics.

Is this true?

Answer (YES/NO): NO